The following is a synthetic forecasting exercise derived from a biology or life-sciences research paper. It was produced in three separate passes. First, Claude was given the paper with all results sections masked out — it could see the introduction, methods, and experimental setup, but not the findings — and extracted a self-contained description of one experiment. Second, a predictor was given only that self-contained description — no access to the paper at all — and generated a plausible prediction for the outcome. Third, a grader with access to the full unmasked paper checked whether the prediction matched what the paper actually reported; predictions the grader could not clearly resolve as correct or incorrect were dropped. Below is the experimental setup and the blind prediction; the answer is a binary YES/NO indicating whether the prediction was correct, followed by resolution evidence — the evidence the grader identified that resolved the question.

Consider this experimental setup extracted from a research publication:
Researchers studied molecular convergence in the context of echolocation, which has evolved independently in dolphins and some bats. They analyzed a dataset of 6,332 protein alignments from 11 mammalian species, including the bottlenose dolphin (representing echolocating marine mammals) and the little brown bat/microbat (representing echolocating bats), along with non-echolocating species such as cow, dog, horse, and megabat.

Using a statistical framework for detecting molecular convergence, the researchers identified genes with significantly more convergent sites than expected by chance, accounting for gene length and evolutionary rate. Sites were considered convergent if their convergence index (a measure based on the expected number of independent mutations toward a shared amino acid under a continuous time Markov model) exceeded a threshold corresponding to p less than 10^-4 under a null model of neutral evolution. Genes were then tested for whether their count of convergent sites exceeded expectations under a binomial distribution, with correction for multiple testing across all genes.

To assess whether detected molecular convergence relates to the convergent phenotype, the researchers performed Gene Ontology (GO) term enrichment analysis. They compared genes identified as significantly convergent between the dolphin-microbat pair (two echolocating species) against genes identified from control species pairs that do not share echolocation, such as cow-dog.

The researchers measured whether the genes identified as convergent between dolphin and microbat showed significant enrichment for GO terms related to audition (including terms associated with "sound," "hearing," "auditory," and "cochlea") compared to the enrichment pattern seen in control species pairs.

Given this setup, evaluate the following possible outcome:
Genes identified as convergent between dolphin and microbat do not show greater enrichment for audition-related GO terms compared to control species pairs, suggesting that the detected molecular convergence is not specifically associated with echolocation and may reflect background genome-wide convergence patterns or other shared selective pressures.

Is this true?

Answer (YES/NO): NO